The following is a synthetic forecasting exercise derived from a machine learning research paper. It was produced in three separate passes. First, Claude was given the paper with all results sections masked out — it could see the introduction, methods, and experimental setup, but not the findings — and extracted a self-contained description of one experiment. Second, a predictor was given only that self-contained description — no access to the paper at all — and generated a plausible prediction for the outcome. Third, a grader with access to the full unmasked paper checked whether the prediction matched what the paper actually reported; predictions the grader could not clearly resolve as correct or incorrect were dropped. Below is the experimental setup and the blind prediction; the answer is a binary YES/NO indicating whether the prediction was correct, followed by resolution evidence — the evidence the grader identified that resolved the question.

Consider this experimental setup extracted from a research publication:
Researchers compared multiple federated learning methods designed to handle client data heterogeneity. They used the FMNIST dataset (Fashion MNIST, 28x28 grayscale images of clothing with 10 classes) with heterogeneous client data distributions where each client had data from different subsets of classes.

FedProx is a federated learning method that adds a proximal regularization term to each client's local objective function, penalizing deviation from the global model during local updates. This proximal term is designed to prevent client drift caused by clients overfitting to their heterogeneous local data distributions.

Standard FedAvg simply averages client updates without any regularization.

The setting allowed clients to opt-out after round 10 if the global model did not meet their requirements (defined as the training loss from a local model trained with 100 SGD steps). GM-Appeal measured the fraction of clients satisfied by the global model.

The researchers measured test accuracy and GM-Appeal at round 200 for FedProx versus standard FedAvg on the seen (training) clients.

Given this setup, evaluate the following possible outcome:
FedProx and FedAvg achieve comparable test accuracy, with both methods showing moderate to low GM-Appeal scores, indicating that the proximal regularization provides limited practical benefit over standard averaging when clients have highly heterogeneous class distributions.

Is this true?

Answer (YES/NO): YES